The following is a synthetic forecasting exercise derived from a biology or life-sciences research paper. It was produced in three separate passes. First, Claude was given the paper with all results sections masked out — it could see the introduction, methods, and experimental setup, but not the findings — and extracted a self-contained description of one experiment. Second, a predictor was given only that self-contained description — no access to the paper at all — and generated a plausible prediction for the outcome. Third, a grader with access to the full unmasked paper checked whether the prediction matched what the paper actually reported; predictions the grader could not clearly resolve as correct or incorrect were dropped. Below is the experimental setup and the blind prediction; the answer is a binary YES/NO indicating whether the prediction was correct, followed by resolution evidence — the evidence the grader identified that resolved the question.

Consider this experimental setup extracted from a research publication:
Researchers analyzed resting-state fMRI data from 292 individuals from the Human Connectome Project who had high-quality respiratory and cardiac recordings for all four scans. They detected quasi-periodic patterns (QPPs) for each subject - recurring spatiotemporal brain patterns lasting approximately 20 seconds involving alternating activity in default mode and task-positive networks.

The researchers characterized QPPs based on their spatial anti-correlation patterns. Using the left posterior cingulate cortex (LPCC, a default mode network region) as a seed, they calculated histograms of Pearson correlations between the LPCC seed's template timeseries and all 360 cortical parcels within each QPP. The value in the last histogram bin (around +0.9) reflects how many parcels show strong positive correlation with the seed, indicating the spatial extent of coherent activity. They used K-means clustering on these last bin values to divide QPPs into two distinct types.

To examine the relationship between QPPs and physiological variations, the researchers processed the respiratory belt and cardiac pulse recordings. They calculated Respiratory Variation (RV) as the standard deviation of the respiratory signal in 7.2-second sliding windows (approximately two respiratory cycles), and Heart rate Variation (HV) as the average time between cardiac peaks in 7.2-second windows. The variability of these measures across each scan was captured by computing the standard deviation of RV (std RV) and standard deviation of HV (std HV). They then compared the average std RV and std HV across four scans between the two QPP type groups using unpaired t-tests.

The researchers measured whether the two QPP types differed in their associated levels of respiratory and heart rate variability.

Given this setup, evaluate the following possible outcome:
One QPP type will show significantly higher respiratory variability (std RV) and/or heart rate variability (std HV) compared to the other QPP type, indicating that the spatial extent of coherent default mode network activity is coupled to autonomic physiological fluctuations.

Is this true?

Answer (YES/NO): YES